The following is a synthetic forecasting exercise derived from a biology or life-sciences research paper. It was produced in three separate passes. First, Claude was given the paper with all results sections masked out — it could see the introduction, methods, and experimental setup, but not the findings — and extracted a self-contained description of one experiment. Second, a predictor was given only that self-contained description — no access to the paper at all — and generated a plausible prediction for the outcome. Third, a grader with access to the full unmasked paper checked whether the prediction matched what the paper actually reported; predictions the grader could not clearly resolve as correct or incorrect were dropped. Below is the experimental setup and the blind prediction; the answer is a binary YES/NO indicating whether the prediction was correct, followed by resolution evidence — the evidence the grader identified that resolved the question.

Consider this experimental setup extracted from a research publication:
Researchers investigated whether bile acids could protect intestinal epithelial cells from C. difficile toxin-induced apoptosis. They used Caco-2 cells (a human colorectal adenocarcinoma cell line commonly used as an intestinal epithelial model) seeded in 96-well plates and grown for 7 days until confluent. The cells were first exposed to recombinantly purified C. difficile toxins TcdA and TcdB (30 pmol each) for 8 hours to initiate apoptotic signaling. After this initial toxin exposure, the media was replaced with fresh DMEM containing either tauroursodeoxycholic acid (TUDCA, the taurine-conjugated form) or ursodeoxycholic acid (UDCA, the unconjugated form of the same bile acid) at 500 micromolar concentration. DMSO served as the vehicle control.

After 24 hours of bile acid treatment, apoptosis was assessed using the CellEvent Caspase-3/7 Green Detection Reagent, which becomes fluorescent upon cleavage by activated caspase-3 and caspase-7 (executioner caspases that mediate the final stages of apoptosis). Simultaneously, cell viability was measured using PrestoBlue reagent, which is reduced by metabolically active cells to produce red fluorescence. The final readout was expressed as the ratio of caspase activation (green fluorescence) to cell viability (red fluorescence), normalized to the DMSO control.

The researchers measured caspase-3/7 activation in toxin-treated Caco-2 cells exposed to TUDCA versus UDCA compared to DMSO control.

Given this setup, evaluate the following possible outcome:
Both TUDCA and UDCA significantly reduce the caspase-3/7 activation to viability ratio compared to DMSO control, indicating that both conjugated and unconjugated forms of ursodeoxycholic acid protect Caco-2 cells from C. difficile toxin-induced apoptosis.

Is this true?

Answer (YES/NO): NO